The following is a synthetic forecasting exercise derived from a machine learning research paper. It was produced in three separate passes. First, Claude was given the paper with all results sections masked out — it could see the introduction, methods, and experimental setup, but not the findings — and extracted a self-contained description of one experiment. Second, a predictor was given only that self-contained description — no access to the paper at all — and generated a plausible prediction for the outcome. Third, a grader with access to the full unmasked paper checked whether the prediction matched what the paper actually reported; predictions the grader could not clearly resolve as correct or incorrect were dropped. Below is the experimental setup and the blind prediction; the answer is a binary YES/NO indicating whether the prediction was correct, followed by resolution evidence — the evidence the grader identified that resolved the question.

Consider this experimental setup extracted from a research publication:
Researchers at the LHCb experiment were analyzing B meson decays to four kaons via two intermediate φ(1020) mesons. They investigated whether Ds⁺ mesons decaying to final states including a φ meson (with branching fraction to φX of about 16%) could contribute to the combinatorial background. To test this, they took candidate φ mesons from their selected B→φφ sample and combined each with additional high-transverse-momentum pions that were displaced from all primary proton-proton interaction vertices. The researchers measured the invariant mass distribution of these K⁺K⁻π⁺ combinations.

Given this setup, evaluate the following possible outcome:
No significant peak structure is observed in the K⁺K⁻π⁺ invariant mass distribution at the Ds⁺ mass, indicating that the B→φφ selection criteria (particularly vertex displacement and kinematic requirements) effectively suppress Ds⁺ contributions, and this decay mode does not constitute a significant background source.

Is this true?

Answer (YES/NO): NO